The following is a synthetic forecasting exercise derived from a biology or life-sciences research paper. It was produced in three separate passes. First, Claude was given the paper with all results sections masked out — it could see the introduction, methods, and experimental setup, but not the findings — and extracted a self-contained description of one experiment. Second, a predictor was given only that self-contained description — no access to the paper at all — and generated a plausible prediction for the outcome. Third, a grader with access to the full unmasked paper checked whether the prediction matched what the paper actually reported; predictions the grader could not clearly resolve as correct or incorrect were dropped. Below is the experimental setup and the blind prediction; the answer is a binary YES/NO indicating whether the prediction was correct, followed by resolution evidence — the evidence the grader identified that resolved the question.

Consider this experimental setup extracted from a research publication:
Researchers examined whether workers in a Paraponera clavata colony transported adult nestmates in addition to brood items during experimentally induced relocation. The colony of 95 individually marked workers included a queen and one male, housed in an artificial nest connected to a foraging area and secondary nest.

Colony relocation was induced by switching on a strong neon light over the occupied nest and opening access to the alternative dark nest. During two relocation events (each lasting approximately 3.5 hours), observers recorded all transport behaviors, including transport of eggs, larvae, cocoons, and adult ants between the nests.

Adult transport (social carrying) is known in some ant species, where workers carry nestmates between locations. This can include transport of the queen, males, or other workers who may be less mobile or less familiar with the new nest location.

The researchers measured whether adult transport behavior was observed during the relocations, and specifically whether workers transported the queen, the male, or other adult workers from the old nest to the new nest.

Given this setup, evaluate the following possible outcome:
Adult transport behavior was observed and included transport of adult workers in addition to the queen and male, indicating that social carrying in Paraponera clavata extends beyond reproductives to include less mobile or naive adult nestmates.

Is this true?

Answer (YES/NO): NO